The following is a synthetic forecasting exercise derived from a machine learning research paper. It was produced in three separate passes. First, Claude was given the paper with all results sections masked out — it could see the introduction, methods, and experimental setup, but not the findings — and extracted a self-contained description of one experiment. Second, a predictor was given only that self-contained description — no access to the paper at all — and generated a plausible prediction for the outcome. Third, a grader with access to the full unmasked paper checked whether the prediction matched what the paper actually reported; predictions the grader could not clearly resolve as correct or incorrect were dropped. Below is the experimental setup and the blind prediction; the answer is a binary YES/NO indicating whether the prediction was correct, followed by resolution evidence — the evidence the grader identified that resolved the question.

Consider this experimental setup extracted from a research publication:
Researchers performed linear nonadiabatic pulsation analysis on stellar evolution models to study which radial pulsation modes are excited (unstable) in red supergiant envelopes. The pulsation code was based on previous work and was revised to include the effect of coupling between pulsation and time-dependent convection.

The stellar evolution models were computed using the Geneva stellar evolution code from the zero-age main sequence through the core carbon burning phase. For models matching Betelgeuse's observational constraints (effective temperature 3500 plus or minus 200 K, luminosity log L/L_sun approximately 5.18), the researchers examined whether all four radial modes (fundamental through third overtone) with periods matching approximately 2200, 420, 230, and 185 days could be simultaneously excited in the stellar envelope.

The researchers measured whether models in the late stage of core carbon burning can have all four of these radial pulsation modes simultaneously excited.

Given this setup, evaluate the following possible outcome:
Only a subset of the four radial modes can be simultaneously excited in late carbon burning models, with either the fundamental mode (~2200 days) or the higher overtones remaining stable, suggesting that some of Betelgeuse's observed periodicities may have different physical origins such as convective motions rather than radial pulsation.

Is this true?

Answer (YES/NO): NO